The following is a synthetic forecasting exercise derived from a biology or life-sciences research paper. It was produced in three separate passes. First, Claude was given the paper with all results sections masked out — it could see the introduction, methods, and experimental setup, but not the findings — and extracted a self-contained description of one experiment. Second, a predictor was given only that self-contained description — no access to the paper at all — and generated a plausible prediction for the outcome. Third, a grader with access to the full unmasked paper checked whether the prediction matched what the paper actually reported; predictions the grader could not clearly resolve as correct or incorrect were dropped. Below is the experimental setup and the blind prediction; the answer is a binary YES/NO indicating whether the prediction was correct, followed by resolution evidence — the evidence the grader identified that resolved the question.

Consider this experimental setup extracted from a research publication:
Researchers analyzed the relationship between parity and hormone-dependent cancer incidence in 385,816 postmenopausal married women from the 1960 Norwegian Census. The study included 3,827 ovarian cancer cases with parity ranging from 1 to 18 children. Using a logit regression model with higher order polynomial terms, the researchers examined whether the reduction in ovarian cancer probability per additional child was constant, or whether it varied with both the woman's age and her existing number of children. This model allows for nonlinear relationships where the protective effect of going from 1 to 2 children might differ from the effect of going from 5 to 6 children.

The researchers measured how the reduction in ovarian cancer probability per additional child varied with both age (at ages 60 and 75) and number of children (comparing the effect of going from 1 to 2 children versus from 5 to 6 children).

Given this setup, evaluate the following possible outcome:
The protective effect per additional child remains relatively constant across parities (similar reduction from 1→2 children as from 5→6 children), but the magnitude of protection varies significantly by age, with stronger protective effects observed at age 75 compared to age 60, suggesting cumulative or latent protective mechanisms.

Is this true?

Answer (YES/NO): NO